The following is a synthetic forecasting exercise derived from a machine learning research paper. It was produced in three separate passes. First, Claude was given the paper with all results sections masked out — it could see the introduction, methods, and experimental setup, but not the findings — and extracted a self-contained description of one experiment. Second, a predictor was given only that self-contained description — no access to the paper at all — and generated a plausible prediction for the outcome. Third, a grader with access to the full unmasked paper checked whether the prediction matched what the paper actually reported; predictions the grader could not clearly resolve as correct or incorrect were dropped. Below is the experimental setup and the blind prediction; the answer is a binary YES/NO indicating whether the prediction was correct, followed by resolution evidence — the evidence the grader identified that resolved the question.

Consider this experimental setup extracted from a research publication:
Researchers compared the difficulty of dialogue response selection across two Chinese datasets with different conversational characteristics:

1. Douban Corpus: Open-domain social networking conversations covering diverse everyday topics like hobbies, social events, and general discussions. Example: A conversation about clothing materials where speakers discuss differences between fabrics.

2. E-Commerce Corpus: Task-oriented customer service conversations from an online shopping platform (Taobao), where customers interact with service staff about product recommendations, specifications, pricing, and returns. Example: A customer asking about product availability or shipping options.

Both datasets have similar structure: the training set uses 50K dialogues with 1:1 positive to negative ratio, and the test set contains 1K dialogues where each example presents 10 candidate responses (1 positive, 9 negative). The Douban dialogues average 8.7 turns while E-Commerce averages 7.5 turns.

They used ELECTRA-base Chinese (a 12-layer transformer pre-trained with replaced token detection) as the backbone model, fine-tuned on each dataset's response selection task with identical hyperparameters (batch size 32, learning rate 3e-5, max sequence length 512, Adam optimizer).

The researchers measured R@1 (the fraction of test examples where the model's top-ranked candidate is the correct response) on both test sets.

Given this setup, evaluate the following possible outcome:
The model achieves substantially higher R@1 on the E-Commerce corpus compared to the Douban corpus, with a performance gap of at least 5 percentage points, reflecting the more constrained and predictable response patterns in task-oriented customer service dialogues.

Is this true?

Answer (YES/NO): YES